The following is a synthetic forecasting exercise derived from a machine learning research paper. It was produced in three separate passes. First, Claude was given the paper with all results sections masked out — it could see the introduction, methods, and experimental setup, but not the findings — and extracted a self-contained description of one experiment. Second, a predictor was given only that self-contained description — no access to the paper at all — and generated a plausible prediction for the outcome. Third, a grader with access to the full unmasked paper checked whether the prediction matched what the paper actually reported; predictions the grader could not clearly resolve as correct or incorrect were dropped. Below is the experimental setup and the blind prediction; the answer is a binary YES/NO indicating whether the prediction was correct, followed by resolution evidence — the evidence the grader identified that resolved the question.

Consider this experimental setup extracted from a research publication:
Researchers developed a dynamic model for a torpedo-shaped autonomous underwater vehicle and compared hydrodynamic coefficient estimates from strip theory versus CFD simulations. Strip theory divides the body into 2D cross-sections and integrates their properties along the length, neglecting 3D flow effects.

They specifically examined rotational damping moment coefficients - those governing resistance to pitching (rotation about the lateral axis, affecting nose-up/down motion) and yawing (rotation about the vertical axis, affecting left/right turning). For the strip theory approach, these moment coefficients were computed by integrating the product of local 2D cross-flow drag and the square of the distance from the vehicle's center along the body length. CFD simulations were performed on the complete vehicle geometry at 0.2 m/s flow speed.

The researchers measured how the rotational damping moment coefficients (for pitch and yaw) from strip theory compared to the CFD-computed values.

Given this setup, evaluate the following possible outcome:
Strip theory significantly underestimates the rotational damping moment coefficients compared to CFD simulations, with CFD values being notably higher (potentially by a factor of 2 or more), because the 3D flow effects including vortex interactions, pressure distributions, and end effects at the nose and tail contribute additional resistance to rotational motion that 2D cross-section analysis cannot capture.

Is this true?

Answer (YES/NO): NO